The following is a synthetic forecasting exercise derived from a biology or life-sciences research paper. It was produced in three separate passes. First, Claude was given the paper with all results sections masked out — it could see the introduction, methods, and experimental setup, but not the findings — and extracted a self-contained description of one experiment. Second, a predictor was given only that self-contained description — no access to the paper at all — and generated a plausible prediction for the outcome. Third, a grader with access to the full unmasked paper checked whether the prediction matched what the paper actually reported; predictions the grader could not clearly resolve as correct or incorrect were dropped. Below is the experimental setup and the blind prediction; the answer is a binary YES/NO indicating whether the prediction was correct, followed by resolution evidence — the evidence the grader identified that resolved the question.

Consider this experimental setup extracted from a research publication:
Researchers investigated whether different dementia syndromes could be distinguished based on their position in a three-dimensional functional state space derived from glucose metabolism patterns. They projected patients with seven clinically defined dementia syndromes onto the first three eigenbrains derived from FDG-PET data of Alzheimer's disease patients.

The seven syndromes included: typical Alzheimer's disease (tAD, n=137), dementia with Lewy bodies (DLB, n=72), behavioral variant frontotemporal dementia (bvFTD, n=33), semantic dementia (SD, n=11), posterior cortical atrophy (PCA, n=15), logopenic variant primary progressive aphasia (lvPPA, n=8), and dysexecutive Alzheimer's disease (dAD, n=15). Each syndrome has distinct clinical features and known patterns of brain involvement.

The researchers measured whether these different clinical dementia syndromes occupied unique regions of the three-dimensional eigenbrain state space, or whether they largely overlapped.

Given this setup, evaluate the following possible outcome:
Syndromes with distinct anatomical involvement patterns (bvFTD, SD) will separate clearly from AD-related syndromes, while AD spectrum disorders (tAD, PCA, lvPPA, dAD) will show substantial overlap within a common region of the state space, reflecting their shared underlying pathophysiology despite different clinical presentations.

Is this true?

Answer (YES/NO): NO